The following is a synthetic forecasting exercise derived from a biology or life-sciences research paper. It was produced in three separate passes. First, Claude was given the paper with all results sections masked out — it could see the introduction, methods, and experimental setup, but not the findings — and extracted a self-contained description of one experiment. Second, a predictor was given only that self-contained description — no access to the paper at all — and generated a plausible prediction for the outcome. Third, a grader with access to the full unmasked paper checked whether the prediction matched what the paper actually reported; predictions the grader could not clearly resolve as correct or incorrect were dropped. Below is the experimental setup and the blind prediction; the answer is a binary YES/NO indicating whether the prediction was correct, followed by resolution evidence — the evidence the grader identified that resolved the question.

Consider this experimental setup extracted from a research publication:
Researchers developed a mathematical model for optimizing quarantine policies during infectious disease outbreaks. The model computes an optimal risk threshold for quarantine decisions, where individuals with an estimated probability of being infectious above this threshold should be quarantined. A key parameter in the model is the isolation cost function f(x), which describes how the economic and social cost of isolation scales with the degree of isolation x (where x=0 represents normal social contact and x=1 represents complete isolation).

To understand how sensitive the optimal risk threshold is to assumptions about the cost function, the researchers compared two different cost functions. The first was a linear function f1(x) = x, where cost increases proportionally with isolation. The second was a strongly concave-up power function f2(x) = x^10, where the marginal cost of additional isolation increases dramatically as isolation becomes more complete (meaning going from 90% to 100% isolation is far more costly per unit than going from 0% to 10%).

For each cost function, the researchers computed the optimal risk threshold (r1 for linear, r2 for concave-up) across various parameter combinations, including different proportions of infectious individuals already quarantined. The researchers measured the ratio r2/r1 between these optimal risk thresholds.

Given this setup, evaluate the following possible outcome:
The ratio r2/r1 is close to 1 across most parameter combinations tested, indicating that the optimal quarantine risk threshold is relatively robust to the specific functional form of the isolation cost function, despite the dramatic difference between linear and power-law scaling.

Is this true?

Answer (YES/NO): NO